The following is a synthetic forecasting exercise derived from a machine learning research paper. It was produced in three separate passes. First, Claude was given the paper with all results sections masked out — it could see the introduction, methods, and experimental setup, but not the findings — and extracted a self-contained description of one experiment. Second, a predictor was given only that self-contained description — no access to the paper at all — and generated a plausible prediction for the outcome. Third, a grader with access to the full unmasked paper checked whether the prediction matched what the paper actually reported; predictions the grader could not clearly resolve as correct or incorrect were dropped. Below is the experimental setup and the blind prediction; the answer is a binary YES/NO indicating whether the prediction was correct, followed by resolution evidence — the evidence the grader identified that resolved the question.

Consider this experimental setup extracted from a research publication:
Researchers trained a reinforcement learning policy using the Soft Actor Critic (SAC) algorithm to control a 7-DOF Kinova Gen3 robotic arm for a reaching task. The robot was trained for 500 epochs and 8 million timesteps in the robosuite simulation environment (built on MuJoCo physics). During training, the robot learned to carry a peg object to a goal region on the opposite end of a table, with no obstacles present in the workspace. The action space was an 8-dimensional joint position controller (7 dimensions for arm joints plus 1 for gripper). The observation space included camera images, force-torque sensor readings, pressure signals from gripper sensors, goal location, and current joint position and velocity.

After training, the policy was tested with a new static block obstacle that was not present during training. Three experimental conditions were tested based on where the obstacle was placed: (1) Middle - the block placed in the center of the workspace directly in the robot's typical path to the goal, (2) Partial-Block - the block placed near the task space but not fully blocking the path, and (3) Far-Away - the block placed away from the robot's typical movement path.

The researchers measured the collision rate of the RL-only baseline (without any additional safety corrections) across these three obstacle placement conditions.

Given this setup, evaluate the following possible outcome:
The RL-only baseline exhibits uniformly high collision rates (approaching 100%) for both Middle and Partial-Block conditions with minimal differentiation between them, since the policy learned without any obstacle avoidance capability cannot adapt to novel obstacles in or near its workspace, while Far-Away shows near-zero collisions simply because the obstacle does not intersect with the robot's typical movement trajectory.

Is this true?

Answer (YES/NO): NO